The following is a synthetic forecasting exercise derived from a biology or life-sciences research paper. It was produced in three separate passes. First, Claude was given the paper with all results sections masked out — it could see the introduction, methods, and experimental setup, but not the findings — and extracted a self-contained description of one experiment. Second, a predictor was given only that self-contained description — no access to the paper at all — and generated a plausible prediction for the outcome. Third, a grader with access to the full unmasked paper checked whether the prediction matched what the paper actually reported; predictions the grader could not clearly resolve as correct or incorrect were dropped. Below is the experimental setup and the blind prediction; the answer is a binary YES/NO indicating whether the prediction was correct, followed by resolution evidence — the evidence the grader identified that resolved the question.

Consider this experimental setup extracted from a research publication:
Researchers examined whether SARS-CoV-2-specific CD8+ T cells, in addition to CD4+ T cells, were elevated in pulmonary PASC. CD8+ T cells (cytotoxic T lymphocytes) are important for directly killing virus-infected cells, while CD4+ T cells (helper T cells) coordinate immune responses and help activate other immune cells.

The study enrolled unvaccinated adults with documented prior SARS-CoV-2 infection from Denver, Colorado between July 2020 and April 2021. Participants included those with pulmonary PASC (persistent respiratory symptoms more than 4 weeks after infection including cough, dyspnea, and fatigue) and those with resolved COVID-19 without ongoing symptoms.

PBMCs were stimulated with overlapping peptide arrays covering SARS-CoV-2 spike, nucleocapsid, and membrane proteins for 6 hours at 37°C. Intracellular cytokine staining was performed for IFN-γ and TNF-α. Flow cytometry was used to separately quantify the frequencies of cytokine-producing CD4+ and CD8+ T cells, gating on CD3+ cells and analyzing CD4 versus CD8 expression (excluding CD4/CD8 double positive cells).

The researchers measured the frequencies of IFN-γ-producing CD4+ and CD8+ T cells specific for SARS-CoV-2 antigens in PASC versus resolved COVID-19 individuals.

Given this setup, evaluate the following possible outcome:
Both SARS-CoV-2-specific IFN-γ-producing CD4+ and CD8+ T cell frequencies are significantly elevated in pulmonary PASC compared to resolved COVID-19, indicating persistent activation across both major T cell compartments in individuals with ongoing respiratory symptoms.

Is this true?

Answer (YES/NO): YES